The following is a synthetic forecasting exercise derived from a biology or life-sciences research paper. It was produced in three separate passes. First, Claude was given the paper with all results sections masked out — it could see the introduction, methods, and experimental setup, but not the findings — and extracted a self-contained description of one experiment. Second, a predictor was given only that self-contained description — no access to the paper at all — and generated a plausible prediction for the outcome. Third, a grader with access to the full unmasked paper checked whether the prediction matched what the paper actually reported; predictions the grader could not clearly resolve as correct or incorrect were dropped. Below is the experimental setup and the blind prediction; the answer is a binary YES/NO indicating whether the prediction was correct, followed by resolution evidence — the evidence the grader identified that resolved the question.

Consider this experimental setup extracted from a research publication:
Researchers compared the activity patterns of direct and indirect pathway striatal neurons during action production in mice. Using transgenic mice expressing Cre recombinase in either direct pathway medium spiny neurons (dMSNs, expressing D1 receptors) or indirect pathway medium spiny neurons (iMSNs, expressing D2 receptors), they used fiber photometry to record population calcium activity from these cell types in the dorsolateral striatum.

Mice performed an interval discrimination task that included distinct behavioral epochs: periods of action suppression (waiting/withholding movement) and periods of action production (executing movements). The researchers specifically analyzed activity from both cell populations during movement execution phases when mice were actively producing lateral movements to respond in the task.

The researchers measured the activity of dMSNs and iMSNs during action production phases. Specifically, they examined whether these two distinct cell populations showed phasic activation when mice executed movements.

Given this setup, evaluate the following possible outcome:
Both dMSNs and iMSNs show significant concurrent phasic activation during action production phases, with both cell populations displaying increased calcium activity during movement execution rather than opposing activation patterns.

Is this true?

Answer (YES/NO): YES